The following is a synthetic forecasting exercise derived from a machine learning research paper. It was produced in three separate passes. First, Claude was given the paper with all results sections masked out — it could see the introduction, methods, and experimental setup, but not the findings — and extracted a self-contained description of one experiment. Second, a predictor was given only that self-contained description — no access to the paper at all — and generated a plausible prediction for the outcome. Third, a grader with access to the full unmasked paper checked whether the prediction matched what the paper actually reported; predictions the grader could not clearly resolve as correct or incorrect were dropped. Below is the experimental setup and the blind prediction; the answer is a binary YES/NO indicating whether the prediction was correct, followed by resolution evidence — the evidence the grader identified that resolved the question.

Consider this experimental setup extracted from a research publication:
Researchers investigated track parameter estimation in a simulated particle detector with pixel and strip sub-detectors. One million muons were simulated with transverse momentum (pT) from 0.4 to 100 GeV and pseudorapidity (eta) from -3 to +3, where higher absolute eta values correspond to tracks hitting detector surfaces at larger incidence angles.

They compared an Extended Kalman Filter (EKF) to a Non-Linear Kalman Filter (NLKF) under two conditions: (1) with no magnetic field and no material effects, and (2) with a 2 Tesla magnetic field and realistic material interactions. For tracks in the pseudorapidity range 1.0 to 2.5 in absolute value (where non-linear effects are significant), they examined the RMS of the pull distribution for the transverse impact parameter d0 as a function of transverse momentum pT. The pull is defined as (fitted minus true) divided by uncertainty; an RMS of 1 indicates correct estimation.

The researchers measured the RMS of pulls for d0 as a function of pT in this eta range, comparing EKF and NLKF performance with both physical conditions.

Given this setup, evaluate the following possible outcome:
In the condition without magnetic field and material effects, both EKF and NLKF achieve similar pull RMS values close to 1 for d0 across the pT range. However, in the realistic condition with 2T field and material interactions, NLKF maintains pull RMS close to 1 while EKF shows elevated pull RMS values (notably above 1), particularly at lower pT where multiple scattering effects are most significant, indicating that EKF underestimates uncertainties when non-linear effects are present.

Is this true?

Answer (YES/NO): NO